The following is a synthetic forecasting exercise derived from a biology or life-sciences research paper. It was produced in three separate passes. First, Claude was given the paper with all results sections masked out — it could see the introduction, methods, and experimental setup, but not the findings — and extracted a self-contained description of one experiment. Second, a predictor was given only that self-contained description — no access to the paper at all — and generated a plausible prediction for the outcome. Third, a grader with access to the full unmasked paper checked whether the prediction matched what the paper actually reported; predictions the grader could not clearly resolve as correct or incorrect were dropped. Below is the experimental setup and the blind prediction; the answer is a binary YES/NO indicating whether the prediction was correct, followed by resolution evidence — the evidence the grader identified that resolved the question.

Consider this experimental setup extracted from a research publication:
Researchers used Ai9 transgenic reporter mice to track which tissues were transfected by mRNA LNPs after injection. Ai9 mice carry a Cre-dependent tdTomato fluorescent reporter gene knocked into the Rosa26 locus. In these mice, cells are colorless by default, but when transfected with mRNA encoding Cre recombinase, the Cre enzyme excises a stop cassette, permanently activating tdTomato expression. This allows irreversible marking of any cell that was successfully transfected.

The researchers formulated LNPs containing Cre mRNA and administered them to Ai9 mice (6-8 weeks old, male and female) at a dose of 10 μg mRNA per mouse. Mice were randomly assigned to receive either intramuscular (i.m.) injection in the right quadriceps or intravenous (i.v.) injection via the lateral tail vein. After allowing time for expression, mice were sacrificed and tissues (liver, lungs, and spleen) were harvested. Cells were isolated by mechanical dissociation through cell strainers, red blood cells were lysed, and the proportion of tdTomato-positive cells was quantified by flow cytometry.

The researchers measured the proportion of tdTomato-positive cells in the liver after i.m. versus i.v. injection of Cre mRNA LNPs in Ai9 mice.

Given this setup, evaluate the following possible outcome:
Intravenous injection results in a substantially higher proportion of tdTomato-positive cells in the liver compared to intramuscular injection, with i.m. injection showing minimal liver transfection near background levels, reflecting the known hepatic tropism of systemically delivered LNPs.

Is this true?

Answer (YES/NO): NO